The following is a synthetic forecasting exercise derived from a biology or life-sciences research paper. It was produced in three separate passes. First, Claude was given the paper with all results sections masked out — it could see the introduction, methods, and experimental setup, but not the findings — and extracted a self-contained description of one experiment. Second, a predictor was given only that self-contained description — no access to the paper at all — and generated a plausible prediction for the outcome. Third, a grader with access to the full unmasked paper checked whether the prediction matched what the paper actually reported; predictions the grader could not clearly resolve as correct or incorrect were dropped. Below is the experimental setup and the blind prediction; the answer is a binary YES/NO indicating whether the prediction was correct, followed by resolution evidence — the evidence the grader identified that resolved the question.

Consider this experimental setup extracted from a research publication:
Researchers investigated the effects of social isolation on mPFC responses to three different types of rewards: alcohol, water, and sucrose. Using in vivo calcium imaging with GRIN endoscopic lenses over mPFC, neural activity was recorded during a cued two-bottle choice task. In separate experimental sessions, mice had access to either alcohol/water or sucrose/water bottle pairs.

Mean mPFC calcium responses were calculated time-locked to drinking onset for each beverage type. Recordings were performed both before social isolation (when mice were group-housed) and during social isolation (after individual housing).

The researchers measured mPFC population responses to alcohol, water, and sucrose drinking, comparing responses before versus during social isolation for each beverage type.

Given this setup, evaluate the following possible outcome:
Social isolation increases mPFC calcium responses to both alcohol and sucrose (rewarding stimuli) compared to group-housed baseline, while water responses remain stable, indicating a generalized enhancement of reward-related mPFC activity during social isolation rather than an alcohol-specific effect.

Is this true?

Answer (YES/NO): NO